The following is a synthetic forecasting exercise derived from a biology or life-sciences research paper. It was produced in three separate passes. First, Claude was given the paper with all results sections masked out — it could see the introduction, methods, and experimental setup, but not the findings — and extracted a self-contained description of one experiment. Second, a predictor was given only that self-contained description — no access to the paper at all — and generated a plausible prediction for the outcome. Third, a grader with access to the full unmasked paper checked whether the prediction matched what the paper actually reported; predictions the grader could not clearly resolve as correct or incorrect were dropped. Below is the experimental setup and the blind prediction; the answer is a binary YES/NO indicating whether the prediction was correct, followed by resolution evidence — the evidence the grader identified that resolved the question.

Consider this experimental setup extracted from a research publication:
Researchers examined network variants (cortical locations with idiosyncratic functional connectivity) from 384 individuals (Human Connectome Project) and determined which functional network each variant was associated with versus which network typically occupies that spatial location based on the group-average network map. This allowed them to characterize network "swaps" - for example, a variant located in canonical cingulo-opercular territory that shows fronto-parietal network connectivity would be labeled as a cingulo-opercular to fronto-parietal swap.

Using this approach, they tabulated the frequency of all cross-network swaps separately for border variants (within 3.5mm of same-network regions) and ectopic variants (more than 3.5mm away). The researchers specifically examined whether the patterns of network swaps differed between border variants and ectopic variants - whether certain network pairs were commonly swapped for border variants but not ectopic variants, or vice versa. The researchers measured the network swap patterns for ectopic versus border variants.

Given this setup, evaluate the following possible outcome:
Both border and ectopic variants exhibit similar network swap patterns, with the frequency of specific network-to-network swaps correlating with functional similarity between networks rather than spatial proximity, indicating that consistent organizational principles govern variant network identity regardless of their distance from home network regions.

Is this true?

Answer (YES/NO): NO